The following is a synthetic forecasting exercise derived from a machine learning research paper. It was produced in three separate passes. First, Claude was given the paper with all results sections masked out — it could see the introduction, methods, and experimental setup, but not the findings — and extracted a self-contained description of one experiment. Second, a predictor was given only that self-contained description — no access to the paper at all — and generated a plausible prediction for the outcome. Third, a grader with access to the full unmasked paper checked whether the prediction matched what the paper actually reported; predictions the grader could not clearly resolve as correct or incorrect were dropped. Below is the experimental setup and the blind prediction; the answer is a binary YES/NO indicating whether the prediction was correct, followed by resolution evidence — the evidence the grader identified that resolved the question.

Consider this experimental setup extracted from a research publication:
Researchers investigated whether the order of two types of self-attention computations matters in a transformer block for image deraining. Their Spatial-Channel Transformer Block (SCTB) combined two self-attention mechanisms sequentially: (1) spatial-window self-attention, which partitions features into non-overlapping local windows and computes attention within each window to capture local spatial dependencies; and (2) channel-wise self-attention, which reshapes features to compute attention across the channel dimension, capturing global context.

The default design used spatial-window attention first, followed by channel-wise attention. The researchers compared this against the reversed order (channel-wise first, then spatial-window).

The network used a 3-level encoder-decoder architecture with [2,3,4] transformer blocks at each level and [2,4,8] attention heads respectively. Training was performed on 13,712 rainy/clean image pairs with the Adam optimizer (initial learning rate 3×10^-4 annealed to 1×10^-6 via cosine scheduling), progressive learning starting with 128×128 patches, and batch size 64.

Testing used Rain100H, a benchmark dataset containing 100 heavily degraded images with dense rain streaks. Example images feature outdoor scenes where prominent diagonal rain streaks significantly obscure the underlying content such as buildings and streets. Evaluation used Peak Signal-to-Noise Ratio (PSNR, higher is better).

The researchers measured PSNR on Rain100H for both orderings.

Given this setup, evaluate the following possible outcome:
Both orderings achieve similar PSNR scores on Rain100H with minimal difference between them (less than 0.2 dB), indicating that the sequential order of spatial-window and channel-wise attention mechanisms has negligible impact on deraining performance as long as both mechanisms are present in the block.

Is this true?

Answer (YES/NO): NO